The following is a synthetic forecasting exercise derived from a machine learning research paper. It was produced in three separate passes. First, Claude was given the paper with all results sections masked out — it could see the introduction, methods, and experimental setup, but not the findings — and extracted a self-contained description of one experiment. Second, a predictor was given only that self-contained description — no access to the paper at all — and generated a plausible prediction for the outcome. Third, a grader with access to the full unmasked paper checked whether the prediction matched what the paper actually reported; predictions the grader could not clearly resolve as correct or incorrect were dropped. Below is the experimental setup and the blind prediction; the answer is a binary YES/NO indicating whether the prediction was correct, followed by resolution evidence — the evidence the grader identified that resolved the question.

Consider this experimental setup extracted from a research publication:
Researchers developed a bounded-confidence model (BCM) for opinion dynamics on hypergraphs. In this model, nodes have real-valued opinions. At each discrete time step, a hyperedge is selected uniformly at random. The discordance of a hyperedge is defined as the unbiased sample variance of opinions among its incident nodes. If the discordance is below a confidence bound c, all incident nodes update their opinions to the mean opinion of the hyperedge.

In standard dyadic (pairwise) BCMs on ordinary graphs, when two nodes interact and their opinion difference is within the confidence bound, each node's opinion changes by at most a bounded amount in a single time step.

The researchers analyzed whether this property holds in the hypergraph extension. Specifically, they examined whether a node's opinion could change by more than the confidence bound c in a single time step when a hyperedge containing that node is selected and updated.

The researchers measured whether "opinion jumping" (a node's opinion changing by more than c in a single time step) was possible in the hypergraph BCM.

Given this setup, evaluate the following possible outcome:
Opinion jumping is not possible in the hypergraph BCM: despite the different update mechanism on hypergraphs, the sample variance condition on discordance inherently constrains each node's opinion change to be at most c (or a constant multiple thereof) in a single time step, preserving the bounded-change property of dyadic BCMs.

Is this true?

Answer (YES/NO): NO